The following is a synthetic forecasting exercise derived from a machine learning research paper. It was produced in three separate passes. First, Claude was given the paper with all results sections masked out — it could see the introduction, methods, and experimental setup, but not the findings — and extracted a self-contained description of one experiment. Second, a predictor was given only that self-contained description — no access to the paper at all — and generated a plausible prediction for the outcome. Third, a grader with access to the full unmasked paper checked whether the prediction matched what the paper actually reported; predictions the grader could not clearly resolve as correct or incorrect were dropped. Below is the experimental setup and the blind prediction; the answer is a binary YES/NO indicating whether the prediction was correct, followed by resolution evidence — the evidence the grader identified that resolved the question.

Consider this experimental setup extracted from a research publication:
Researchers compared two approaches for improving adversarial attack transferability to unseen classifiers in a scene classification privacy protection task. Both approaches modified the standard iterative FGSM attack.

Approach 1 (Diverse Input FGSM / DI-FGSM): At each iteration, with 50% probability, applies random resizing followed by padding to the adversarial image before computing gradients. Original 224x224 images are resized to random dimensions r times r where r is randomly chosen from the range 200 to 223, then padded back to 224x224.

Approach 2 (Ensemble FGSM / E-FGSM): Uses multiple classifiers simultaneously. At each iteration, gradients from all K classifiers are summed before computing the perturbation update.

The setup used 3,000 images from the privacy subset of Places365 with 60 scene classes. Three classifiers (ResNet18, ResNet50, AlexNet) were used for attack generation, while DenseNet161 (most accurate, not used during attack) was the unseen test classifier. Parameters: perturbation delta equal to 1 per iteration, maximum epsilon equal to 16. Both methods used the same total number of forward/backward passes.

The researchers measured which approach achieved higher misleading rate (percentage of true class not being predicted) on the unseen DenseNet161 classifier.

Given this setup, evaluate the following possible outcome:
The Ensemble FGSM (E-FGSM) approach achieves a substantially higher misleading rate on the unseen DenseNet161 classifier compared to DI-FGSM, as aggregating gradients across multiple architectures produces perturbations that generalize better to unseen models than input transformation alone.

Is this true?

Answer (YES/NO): NO